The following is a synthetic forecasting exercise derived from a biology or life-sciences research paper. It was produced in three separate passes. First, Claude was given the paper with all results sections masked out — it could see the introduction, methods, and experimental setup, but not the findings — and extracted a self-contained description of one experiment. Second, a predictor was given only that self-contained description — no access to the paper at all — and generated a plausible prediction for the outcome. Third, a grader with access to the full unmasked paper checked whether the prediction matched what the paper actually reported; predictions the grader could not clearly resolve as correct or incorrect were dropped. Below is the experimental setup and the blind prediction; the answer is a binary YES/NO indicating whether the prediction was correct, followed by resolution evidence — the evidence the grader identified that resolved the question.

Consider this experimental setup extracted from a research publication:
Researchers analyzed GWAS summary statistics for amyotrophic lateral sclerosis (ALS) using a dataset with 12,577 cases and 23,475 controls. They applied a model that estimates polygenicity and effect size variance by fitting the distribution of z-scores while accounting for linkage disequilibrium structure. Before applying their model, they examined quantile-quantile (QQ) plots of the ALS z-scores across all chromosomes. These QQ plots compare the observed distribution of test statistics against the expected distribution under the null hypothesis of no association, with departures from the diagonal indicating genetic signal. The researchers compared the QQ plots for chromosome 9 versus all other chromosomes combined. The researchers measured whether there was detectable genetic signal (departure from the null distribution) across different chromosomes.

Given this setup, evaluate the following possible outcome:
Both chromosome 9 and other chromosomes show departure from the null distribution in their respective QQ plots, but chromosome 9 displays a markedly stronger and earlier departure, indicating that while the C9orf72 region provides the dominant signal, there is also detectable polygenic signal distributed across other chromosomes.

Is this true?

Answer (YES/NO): NO